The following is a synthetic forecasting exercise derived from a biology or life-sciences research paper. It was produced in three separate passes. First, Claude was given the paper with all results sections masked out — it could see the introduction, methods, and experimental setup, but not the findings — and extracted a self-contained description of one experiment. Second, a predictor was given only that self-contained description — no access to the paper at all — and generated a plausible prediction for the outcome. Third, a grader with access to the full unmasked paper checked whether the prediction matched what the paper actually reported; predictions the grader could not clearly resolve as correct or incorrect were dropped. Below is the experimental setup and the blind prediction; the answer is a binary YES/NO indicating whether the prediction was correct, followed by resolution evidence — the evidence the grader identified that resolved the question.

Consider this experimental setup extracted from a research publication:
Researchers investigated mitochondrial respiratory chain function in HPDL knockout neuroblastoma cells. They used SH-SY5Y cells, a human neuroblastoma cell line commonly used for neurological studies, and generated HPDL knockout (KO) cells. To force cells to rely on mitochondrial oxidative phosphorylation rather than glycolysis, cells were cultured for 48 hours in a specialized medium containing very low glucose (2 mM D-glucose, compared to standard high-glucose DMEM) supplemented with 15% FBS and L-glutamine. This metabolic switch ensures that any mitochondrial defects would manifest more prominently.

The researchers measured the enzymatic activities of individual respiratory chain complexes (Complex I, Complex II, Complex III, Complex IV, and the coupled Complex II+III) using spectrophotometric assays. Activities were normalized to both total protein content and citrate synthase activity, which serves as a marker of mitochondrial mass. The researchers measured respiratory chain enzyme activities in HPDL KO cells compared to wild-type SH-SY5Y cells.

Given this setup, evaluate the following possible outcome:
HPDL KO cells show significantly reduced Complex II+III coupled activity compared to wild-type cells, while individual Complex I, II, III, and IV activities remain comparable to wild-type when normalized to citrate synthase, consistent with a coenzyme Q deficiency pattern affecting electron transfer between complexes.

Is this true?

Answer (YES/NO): NO